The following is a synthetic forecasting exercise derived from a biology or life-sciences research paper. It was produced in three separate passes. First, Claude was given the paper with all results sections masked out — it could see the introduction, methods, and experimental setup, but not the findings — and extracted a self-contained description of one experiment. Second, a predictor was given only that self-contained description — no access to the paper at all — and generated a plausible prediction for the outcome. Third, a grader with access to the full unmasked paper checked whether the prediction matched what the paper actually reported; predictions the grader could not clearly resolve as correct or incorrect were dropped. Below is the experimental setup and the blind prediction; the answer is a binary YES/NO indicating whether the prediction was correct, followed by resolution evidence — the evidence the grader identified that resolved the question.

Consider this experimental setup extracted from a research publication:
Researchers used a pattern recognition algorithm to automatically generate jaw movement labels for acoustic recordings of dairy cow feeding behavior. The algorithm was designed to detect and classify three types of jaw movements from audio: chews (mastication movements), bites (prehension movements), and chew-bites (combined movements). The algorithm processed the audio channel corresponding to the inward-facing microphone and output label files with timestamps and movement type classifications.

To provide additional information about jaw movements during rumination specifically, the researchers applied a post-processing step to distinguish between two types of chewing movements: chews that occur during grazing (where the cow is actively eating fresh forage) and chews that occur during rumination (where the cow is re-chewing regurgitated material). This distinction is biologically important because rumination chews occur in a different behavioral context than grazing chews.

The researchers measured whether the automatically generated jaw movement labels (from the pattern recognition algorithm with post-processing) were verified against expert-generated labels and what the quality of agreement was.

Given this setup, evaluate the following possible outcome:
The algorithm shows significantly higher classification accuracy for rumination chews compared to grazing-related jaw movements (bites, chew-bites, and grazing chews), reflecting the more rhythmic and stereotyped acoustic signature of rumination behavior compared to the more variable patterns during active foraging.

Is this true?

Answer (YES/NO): NO